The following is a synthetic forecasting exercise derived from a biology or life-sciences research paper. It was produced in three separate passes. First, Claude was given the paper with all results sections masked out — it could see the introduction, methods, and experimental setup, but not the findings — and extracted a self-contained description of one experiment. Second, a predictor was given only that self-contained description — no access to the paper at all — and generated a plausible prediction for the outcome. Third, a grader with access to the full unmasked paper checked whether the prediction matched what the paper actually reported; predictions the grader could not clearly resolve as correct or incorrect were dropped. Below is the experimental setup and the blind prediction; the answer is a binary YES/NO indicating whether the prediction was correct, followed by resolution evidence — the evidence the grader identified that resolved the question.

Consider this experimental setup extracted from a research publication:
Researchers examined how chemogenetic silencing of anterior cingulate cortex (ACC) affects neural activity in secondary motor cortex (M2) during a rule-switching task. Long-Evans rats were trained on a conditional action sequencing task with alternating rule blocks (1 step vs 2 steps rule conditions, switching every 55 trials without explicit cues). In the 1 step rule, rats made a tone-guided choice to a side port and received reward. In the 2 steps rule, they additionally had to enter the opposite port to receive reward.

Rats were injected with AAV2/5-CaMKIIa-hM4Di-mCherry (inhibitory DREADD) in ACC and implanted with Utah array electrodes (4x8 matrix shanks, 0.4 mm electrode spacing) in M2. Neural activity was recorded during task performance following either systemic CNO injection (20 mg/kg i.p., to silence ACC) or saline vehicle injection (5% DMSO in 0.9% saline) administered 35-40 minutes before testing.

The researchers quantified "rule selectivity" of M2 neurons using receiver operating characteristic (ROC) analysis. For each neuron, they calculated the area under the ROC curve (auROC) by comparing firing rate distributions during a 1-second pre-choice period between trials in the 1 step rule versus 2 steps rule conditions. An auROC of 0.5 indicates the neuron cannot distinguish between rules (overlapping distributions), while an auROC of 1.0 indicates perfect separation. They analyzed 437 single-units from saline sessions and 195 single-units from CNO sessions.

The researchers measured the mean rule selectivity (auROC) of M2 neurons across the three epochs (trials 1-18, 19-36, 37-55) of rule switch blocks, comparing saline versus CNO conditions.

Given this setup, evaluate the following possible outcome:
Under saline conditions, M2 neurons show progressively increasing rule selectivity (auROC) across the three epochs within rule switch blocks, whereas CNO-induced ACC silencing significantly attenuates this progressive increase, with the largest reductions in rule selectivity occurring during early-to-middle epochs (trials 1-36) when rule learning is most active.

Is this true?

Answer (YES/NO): NO